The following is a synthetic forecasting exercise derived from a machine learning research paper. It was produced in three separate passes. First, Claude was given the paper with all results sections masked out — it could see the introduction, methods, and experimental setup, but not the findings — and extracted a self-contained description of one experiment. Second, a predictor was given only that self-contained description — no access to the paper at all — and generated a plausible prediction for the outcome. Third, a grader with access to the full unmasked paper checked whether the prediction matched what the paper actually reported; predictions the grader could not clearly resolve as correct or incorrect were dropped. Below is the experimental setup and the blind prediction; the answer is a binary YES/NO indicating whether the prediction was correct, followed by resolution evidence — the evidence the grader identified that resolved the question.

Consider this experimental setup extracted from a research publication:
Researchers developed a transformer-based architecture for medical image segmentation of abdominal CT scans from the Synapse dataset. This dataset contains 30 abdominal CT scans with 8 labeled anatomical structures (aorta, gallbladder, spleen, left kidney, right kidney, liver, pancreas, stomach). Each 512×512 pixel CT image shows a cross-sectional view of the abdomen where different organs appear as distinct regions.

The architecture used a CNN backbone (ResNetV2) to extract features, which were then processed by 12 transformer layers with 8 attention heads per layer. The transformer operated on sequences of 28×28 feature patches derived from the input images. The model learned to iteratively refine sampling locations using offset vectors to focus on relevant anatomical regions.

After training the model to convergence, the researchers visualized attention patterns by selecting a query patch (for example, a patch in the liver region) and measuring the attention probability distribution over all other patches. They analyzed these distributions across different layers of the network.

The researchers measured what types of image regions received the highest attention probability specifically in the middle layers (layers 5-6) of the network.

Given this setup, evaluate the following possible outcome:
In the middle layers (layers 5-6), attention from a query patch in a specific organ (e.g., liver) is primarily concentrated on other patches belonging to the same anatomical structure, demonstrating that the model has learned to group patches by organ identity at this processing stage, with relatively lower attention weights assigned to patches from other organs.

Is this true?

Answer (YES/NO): YES